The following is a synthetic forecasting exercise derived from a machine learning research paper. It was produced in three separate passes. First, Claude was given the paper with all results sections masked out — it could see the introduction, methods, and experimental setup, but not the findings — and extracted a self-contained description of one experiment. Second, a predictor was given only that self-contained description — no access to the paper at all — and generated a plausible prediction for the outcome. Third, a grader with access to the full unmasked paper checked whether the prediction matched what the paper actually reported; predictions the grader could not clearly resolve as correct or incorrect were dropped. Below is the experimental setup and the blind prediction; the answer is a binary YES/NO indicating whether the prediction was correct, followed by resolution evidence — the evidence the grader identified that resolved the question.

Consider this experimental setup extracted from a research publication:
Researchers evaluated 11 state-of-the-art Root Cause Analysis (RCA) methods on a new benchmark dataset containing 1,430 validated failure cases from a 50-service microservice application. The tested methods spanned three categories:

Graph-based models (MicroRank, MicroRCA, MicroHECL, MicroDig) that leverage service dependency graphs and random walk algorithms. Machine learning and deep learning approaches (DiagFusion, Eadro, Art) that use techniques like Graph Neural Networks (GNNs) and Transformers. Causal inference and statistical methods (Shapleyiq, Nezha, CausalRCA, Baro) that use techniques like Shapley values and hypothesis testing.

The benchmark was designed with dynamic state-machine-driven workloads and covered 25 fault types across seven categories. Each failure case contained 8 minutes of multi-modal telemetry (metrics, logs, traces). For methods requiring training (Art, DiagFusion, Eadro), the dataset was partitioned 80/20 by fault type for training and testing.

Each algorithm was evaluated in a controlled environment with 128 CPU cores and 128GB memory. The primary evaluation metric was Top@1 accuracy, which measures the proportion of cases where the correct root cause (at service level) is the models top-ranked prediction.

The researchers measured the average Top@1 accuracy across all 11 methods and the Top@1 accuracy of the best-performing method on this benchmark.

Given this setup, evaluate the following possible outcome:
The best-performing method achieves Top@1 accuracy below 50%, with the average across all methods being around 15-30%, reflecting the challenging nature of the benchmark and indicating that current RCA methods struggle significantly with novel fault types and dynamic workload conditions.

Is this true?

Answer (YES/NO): YES